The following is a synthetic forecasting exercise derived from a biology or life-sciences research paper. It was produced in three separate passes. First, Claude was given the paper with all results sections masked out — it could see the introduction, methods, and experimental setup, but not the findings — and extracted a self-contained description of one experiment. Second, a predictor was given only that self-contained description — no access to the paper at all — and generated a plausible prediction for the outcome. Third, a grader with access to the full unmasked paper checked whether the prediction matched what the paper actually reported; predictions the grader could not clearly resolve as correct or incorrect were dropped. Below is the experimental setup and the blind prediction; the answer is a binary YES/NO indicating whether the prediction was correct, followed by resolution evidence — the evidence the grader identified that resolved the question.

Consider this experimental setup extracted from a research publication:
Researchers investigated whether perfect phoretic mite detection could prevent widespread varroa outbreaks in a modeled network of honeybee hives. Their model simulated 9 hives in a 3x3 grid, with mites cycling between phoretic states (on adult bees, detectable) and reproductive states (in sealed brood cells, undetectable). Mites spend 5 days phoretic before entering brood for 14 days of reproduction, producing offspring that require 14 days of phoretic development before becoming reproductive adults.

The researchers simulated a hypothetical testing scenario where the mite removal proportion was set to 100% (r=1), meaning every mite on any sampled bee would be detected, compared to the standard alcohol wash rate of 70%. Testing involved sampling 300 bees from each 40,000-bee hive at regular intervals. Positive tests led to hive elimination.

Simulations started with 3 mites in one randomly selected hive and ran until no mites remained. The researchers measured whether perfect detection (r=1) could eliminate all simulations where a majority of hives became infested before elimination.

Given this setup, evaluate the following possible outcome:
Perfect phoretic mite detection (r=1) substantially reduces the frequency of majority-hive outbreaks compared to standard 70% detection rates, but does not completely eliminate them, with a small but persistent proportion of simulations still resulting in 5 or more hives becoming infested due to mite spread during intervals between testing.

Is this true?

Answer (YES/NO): NO